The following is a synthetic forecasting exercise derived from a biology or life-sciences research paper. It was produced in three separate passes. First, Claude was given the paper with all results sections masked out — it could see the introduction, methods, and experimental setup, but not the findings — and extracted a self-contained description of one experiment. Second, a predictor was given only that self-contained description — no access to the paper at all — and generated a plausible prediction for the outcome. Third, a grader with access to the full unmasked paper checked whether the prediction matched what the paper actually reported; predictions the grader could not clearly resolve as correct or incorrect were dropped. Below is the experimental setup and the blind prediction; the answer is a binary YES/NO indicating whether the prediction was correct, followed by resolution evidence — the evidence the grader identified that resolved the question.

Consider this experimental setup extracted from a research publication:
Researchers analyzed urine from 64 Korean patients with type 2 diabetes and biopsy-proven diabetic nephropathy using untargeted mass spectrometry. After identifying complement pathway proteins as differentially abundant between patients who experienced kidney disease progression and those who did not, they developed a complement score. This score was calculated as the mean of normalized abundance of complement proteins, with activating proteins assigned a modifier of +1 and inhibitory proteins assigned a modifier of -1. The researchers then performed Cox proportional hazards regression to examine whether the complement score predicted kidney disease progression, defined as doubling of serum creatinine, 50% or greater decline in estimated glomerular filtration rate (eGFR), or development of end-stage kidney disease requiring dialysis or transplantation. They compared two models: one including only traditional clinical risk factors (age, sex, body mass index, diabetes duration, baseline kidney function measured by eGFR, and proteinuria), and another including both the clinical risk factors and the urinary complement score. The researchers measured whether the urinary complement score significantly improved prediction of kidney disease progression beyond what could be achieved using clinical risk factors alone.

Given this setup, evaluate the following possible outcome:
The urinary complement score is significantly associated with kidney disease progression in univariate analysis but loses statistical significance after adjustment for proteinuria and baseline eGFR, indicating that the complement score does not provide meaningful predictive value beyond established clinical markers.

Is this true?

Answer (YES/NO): NO